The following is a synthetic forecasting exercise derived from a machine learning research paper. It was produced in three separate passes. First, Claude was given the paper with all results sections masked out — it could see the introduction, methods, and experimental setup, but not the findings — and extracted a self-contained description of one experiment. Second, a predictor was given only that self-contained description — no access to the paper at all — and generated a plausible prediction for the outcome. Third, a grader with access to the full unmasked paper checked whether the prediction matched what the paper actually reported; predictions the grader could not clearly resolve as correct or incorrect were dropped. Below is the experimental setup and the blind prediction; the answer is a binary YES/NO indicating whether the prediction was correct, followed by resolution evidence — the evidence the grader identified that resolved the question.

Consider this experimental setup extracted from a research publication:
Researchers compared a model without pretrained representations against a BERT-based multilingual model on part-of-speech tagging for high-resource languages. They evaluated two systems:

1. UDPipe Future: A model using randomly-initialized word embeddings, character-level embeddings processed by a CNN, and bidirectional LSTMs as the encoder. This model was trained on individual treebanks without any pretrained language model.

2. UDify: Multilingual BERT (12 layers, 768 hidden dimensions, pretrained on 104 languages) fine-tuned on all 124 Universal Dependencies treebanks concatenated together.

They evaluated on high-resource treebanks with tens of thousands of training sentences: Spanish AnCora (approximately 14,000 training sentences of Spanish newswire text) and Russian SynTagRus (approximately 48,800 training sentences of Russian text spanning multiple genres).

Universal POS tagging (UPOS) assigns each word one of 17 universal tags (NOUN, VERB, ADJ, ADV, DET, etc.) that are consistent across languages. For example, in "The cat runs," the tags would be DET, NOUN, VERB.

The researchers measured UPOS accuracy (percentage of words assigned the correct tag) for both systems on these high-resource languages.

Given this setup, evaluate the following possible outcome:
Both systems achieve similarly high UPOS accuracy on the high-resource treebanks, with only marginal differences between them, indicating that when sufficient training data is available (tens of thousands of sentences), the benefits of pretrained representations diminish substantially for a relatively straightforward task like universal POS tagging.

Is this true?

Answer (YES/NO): YES